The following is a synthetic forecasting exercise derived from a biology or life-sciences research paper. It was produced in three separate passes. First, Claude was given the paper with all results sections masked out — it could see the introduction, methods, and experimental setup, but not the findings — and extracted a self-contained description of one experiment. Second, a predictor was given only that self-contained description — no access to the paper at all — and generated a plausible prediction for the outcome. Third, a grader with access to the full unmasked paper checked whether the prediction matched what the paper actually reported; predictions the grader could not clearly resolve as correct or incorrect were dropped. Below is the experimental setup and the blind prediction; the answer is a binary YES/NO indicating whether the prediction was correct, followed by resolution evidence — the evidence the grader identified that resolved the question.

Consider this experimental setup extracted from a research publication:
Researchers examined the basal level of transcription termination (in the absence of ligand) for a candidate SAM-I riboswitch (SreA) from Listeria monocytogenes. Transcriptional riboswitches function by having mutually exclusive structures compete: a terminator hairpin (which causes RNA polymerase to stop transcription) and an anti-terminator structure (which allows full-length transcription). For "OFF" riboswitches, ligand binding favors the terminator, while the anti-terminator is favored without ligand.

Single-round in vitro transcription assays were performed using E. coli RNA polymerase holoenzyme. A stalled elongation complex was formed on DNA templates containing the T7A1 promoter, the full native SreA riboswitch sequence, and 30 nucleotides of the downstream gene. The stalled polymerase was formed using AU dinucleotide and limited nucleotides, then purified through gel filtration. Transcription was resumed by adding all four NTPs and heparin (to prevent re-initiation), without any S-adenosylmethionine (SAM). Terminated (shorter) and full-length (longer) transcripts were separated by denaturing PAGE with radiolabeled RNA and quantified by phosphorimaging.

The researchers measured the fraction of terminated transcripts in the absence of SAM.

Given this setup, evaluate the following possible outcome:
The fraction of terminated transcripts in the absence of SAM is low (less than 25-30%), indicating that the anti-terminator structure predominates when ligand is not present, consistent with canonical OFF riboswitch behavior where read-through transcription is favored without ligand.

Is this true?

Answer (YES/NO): NO